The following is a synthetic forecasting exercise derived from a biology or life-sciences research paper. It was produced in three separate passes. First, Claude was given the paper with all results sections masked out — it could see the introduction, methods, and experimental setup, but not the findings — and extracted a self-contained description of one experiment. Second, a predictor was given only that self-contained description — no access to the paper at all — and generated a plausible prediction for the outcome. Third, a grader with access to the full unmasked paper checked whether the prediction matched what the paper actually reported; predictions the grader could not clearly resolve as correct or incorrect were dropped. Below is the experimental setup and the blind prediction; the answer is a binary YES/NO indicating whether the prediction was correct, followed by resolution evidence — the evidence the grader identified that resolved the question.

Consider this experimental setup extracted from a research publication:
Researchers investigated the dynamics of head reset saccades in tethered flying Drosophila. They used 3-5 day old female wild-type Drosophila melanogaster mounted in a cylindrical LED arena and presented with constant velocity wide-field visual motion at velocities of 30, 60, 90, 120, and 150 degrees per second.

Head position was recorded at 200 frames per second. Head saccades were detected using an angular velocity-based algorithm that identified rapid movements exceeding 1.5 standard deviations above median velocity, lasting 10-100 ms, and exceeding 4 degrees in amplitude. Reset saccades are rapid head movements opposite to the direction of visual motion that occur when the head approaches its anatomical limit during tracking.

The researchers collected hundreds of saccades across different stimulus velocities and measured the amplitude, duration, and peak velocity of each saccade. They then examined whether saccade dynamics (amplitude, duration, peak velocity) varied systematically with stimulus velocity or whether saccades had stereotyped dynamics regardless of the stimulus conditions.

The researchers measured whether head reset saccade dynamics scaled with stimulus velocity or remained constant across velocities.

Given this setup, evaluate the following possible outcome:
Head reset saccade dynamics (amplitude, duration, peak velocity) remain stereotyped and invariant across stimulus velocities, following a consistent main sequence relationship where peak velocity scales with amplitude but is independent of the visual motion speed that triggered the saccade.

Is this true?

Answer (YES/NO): YES